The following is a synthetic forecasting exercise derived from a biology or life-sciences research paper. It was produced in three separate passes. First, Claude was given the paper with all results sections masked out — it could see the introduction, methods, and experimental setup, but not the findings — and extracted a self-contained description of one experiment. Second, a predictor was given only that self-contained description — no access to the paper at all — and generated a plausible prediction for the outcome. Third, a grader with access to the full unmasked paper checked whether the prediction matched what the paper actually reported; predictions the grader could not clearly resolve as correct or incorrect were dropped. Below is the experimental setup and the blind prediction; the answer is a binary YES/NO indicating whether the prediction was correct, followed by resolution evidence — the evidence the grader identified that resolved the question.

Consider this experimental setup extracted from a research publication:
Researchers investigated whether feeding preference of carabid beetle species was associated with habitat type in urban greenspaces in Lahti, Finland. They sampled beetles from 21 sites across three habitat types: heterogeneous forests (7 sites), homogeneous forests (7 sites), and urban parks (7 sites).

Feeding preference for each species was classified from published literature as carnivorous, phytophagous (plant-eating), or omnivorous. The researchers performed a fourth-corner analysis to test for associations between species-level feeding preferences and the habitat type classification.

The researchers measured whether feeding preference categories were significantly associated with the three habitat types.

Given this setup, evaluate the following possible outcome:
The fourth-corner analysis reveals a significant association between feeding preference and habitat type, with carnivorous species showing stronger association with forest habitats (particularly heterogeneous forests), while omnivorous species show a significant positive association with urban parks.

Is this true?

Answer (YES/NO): NO